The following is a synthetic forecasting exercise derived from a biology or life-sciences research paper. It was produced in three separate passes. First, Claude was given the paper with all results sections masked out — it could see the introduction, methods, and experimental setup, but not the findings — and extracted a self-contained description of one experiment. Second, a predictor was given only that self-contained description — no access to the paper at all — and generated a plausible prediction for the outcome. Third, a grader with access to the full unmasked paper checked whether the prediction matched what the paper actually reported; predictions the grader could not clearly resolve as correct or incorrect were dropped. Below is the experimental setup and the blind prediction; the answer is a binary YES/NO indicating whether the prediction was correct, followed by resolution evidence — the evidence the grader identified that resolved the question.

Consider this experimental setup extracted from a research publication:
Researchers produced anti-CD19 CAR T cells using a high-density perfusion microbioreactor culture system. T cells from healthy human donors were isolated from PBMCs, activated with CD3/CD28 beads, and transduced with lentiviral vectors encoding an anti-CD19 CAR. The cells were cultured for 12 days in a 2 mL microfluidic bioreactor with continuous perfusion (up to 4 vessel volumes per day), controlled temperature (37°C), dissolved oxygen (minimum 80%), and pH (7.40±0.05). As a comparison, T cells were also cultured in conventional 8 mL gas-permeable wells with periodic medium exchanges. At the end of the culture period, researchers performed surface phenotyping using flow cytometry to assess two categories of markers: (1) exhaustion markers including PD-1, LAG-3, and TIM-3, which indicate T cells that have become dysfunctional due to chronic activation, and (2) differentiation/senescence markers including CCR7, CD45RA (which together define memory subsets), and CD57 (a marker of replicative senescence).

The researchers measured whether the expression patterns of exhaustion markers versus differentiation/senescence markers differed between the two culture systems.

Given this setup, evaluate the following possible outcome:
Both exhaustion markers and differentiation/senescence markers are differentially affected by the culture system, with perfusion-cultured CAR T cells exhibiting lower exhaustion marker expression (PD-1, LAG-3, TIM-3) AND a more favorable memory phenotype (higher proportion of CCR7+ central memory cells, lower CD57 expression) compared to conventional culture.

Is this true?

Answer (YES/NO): NO